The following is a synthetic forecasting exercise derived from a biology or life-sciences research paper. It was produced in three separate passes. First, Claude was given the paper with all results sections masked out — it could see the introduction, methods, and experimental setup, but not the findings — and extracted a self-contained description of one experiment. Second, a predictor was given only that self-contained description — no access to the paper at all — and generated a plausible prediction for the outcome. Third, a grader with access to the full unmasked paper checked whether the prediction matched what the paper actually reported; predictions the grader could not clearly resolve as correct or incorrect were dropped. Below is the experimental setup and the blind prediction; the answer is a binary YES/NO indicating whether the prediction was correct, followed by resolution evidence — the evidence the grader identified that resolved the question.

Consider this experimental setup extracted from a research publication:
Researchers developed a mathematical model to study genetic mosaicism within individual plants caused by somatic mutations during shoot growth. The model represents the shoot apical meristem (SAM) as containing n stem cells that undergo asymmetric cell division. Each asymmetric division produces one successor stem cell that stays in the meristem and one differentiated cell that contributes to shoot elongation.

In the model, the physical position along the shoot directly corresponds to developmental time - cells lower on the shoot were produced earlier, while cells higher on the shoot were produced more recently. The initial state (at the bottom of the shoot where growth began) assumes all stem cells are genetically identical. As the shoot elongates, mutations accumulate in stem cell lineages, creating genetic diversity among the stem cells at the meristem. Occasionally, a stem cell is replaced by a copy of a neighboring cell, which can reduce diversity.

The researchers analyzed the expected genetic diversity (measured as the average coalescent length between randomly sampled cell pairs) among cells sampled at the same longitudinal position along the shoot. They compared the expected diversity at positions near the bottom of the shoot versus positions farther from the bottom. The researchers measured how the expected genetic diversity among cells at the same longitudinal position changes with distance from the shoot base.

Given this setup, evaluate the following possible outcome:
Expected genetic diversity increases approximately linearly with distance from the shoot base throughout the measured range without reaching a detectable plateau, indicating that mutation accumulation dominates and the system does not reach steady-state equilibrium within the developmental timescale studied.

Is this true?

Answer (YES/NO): NO